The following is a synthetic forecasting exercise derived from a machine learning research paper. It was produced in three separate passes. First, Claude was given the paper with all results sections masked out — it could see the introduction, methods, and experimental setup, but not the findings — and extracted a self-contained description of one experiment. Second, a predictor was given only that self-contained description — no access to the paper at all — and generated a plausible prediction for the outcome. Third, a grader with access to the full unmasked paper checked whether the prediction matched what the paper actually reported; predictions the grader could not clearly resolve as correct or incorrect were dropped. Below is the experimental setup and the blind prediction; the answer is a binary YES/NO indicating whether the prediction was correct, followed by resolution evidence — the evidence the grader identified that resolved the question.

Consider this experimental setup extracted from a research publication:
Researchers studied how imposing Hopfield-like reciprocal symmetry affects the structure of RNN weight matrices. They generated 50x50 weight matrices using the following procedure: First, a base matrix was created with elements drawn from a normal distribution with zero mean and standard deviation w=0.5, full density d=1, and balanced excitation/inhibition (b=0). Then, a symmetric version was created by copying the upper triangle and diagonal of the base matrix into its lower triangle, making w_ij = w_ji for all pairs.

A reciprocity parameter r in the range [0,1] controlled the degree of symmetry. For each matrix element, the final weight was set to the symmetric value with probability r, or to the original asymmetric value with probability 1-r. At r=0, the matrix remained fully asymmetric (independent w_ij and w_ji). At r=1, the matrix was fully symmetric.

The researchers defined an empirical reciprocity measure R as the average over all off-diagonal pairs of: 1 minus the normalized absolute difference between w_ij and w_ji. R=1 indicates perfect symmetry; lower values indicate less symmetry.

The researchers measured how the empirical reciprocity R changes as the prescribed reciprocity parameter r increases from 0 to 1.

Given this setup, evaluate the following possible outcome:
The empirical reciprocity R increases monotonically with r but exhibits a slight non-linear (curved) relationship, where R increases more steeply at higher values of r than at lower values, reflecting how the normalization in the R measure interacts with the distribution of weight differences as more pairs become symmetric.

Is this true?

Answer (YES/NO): NO